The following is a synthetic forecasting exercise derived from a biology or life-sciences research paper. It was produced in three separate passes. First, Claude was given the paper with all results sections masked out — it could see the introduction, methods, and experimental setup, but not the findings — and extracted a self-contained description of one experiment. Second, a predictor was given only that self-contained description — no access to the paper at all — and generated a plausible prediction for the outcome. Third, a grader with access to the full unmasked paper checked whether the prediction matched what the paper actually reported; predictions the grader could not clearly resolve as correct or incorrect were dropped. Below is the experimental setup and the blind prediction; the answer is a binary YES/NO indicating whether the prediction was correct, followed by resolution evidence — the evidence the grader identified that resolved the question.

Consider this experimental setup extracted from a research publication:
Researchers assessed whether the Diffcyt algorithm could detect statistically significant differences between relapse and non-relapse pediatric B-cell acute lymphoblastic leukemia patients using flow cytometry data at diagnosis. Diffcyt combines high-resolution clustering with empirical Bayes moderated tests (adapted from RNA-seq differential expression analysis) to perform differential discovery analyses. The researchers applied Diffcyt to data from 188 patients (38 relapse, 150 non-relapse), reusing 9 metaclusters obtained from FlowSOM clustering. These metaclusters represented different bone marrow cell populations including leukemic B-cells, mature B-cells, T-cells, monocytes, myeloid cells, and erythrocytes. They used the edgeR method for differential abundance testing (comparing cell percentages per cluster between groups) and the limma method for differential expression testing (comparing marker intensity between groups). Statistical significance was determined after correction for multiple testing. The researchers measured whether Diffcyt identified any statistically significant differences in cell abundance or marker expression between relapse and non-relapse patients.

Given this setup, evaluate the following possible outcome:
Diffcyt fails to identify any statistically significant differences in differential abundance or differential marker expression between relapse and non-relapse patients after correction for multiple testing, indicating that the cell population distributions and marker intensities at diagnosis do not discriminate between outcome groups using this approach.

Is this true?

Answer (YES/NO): NO